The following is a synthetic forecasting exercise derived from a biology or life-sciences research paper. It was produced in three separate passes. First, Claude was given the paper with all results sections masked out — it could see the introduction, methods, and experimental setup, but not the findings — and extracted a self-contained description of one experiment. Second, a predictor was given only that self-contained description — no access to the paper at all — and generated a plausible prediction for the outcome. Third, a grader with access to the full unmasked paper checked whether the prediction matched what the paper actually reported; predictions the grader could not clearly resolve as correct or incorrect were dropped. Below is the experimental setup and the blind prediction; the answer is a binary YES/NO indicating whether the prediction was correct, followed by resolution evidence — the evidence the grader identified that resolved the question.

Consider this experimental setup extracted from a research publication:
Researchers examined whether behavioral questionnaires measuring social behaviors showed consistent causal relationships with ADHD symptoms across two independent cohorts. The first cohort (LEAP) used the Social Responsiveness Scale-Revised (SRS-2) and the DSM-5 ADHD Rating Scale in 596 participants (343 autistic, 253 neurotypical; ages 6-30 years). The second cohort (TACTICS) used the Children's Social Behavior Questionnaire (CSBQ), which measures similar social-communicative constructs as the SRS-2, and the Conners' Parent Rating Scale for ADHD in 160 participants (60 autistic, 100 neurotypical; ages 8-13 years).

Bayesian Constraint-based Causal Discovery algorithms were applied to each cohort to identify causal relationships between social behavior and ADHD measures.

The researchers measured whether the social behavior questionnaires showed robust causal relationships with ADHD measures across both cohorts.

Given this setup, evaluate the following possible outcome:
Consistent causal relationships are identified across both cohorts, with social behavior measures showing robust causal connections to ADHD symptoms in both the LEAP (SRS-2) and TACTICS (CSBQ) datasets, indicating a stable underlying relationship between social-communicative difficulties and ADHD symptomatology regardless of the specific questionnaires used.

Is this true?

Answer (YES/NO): YES